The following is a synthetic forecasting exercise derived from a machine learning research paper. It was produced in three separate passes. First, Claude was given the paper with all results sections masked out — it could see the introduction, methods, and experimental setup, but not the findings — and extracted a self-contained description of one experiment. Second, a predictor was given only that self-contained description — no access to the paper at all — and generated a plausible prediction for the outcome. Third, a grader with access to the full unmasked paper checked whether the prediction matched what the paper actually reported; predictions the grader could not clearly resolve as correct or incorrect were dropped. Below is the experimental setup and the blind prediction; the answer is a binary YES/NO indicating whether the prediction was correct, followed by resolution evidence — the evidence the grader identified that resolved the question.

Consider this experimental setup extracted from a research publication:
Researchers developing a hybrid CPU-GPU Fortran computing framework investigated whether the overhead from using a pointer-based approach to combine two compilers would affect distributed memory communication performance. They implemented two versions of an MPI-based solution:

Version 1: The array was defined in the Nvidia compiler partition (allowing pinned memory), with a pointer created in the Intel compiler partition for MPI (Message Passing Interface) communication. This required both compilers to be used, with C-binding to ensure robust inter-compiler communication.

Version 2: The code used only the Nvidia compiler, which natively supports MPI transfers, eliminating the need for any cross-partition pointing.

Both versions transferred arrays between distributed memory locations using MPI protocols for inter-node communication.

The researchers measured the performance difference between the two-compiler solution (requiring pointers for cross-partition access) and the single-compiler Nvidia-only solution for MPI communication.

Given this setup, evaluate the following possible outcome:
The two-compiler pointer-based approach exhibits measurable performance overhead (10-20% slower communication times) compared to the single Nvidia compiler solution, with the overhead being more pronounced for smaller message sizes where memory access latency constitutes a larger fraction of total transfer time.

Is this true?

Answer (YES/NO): NO